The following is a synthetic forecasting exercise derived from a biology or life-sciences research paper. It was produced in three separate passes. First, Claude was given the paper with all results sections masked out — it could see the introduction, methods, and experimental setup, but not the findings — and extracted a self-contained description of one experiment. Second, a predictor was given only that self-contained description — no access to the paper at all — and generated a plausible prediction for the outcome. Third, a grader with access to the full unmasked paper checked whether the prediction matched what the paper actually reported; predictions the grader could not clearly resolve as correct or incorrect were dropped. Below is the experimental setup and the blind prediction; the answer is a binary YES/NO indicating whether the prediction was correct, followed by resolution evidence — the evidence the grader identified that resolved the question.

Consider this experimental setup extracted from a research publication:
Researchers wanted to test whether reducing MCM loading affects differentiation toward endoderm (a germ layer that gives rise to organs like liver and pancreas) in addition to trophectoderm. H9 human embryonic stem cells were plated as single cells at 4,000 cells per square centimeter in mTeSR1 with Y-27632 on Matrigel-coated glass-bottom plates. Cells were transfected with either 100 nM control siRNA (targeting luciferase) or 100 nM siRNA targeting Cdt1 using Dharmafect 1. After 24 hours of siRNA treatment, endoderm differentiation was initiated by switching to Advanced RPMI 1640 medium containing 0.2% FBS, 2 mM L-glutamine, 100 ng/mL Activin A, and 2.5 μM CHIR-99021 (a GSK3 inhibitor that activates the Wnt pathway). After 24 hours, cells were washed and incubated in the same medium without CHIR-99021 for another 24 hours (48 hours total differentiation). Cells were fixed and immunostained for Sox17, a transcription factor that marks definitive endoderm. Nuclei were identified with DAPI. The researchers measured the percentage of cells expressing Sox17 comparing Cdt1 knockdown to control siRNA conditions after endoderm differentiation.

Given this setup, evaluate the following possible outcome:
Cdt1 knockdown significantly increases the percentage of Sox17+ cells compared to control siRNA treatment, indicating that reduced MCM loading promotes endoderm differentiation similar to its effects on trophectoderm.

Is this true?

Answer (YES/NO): YES